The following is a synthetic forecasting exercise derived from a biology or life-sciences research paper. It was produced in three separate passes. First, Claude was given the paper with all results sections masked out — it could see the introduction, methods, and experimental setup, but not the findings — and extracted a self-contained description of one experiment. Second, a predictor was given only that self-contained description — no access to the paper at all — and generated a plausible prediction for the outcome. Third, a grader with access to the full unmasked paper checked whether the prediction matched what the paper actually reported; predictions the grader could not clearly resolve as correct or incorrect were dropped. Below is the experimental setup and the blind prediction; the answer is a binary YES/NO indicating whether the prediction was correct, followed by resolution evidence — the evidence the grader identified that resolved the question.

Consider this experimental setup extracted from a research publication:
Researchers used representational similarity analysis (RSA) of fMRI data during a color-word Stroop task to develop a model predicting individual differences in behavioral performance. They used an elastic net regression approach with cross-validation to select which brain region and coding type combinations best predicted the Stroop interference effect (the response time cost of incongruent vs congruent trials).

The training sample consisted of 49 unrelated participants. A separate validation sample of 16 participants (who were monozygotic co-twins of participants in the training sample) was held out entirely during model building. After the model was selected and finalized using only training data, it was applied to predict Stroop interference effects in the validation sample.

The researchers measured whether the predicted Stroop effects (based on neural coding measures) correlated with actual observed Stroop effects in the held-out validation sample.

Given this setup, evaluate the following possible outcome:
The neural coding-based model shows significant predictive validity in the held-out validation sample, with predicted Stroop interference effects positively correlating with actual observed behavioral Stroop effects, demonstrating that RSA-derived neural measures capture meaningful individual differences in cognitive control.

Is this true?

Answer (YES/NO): YES